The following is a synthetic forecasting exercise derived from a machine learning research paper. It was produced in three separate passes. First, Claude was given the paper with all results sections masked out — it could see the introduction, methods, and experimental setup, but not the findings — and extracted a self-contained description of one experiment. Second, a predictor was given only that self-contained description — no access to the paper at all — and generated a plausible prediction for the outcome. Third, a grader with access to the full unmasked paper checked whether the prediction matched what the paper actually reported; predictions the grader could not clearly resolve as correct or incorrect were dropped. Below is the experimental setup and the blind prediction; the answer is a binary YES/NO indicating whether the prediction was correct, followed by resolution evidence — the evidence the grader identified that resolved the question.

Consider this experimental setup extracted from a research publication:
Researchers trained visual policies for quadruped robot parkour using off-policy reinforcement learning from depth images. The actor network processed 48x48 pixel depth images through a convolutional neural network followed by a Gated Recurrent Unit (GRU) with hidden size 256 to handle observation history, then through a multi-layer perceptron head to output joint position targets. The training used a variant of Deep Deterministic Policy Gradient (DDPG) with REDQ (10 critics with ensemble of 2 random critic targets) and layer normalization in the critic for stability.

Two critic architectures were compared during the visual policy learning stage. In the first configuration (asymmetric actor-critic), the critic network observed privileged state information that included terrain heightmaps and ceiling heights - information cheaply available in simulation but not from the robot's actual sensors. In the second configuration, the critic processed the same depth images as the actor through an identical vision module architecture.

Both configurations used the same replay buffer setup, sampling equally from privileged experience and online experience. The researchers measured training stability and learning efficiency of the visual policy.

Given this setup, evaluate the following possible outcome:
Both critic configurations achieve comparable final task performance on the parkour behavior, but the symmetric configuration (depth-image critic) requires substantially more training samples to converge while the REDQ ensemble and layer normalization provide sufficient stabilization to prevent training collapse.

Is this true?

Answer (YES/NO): NO